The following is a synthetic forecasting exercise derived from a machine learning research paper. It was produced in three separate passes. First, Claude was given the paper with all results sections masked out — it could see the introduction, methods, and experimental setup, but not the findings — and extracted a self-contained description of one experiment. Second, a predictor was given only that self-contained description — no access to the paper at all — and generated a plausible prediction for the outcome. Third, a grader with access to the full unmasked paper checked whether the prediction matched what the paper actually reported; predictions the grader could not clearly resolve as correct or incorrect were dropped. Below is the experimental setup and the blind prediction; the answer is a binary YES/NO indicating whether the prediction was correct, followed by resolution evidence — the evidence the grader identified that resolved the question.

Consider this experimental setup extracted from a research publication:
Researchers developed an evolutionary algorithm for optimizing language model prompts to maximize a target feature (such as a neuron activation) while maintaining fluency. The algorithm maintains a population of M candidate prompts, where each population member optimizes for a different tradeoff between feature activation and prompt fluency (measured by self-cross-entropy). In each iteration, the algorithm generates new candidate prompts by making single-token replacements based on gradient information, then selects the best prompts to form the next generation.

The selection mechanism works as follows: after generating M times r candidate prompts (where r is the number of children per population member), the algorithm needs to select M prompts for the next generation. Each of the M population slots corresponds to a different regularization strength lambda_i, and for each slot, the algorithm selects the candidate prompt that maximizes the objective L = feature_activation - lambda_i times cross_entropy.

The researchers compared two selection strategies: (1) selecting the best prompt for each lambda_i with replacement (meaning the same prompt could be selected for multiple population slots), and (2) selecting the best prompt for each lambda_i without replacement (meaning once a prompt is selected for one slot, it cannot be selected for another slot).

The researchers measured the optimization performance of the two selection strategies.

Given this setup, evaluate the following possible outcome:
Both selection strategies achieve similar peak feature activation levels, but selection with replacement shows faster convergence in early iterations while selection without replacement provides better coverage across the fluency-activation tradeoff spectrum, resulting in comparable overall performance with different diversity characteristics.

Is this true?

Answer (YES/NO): NO